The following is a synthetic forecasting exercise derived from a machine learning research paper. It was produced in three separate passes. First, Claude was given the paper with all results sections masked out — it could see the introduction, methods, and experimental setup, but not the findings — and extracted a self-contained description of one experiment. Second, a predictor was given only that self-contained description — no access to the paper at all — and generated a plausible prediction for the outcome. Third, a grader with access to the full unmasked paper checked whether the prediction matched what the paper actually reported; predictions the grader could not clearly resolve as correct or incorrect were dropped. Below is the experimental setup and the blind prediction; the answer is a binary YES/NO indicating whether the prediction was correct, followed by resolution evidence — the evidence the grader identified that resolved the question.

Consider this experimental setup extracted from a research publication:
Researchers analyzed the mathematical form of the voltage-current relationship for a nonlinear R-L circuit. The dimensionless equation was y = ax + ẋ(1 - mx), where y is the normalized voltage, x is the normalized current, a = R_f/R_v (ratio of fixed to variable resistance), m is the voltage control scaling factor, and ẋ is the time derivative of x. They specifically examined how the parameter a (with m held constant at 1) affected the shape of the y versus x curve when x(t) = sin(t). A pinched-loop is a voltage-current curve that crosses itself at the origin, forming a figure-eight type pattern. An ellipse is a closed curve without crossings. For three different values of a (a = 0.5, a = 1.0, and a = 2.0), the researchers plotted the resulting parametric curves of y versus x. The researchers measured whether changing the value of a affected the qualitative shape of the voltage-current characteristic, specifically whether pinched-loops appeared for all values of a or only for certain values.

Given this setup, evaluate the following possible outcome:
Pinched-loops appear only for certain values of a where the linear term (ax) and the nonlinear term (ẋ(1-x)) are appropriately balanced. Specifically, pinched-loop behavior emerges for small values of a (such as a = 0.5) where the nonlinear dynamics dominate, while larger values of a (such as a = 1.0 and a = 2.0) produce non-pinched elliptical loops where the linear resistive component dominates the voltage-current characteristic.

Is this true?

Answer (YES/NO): NO